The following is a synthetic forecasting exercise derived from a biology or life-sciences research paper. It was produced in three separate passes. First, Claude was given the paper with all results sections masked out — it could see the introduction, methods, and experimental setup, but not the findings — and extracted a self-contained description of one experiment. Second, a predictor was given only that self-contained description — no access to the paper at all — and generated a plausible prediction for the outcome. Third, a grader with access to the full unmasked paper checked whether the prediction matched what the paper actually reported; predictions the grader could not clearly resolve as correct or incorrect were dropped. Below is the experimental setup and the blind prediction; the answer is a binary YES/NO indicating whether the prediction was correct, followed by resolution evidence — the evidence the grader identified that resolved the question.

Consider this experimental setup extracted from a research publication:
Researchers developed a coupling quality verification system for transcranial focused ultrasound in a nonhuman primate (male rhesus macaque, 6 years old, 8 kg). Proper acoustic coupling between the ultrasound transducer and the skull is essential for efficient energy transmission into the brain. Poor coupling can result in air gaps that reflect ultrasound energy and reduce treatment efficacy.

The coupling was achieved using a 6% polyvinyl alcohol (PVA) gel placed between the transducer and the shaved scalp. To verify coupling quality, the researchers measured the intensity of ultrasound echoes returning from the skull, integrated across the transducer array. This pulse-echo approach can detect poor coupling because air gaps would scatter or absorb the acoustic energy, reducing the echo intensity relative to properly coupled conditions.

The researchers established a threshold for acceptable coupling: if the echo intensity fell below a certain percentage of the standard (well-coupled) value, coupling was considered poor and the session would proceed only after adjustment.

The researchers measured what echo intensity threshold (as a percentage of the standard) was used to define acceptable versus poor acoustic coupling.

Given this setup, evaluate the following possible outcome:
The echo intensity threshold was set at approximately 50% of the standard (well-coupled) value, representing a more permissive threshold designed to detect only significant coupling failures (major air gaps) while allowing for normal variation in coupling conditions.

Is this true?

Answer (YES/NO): NO